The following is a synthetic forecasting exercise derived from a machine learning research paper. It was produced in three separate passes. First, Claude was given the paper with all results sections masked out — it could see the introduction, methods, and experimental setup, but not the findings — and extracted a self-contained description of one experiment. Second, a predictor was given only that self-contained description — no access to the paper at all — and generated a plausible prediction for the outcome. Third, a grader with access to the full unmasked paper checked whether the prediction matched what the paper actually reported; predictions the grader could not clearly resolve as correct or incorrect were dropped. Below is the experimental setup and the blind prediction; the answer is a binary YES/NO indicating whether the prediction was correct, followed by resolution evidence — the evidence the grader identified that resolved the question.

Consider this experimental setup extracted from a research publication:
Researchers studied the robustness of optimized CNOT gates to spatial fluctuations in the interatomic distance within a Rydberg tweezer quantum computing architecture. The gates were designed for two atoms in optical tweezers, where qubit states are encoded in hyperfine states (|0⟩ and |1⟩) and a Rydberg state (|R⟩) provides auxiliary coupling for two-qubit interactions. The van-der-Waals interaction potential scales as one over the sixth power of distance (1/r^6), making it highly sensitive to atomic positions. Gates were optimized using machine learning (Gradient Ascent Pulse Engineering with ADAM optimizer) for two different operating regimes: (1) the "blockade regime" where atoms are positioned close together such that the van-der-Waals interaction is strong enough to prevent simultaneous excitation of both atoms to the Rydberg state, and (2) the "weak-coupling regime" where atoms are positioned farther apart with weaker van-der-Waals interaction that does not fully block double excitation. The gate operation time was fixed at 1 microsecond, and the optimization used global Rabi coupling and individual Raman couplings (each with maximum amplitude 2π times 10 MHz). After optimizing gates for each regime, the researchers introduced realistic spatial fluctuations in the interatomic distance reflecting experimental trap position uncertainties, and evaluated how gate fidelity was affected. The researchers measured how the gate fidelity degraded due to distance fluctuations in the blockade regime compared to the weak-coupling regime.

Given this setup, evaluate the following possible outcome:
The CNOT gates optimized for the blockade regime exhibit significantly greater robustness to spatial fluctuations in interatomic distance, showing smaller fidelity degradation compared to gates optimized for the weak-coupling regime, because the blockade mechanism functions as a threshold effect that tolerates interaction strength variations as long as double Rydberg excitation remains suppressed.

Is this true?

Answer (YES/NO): NO